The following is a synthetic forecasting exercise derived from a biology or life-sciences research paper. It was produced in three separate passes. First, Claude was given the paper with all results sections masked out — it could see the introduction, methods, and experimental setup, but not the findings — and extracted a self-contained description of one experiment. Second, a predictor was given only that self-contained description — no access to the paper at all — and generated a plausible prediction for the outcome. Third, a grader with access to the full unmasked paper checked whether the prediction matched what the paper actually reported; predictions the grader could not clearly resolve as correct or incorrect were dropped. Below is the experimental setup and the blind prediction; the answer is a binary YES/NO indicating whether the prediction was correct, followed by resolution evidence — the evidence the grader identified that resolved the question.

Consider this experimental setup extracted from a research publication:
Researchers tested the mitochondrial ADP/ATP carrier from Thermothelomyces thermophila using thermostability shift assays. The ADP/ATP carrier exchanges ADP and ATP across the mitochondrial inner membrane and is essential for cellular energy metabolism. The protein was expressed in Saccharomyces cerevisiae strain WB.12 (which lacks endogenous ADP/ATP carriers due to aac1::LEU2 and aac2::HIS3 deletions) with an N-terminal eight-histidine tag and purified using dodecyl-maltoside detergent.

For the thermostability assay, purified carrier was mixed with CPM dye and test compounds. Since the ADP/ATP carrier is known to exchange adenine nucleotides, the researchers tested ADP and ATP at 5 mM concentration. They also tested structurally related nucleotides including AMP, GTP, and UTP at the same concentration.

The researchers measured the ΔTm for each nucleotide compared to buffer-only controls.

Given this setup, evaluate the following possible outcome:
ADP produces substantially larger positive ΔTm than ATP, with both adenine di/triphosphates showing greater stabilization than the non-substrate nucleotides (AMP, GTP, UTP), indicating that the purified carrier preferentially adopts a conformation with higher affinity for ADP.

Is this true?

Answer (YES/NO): NO